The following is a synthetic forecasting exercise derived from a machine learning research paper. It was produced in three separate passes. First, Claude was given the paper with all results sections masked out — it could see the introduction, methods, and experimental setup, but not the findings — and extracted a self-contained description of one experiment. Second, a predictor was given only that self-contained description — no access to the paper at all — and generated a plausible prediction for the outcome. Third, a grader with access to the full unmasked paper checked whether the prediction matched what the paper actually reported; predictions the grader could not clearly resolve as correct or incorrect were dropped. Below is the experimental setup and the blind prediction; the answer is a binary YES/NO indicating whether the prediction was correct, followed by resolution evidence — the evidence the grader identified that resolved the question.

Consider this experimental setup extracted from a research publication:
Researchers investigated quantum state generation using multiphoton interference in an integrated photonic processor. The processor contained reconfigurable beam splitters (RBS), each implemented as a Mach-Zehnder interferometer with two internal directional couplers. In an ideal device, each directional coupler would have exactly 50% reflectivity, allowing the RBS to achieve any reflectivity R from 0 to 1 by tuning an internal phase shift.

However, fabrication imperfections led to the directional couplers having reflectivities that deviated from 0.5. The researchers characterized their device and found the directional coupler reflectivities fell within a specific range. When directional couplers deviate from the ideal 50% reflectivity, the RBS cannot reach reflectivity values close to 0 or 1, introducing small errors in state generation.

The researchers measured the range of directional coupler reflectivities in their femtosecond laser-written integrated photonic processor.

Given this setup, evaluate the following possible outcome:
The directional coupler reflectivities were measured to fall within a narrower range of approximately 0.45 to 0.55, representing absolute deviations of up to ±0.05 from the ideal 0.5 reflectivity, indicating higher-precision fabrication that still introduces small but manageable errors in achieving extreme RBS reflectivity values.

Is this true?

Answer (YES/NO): NO